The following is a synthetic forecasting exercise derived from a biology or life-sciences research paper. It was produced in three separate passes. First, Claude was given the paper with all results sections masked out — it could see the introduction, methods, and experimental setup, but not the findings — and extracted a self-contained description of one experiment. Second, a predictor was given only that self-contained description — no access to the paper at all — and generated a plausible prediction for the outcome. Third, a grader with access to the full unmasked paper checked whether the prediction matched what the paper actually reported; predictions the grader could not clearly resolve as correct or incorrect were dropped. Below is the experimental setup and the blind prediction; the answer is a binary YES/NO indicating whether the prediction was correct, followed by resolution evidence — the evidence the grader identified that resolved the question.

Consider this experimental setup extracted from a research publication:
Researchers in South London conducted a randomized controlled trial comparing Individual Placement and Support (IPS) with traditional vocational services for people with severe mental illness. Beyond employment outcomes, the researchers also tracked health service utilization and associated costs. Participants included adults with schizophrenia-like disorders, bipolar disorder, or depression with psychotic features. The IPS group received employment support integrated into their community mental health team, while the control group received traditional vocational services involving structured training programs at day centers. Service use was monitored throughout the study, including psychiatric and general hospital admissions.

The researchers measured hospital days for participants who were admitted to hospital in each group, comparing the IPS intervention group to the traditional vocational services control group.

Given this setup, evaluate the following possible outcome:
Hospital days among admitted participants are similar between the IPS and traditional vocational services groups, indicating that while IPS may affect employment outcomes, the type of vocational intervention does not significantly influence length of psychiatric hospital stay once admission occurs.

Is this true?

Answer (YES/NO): NO